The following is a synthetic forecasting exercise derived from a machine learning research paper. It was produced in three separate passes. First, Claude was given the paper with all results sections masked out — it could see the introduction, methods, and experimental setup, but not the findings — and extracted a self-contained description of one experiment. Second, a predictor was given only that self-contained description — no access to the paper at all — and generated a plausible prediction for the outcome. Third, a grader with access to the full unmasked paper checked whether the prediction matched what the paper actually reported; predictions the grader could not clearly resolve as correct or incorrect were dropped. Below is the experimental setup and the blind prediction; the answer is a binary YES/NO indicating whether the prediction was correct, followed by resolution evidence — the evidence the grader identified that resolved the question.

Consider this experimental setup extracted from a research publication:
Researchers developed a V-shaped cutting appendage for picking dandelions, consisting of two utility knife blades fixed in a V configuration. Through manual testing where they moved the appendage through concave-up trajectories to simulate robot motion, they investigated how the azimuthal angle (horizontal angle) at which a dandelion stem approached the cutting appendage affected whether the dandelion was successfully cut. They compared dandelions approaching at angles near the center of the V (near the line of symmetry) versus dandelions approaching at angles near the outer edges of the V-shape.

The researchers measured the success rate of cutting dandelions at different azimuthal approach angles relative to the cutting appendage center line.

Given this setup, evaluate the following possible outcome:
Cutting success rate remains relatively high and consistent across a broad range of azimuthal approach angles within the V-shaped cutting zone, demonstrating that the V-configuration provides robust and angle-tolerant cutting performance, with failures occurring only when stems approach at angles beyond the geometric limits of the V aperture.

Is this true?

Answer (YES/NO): NO